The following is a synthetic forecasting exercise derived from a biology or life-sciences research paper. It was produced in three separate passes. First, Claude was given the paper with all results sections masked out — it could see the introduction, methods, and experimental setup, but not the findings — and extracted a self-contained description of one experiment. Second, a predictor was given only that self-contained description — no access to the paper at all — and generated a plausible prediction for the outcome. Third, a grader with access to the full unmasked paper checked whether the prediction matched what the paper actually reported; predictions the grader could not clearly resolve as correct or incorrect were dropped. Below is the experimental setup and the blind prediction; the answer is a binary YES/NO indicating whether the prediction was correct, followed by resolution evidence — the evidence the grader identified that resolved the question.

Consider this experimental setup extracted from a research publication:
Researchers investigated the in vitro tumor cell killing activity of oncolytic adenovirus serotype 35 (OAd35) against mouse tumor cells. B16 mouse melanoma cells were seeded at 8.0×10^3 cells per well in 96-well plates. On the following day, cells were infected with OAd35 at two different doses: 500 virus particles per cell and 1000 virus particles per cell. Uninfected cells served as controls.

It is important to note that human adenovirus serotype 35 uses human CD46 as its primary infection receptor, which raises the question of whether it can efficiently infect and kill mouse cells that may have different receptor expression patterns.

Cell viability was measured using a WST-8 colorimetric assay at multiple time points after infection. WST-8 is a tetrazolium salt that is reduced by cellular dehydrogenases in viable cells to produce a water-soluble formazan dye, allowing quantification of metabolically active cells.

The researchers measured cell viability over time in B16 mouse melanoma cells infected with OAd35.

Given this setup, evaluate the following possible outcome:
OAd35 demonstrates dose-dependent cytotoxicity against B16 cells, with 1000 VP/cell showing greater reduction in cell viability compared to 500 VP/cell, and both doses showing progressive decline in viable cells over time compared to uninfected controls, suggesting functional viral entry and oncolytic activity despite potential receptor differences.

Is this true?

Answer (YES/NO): NO